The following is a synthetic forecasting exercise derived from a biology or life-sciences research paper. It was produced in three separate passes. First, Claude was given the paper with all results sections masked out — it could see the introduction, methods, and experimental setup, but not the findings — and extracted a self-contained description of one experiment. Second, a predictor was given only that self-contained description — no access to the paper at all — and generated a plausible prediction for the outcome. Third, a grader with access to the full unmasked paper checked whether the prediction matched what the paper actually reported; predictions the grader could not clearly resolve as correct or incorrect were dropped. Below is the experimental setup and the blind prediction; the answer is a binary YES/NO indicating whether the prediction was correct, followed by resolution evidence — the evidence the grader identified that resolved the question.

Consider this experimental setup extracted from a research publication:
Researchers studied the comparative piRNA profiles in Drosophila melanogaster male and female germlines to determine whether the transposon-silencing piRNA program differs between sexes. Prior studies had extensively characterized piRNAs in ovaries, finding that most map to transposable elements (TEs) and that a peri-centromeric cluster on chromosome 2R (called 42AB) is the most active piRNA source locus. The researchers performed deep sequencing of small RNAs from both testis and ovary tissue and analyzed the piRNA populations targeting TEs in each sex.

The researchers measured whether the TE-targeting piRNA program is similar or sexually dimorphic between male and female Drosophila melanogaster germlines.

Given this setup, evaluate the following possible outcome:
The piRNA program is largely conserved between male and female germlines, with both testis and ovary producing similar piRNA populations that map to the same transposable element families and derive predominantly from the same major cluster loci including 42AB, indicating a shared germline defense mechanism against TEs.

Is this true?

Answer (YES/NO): NO